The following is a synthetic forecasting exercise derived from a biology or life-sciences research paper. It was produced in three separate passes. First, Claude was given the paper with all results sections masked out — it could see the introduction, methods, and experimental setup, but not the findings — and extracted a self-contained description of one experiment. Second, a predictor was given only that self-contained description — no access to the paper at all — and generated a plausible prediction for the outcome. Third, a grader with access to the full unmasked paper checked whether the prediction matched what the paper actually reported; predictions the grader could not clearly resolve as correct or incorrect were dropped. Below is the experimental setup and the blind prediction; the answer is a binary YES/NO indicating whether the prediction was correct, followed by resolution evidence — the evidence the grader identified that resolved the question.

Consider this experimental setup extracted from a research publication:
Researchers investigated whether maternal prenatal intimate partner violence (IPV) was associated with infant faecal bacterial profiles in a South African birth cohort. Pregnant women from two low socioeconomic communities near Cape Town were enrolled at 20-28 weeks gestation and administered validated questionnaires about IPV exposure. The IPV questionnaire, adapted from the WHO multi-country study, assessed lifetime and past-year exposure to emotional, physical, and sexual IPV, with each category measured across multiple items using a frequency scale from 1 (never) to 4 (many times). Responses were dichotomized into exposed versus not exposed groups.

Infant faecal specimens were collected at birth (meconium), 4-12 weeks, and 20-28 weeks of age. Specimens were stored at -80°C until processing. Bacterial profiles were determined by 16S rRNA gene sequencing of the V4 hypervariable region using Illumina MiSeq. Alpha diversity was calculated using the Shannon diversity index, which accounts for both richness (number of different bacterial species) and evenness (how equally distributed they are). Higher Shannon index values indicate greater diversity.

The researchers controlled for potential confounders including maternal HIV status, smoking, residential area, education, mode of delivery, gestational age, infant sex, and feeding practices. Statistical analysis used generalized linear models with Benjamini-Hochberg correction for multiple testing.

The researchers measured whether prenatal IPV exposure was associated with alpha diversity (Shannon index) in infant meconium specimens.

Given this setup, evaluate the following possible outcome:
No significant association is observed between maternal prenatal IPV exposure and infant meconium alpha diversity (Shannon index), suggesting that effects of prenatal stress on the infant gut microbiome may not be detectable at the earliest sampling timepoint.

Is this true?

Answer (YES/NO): NO